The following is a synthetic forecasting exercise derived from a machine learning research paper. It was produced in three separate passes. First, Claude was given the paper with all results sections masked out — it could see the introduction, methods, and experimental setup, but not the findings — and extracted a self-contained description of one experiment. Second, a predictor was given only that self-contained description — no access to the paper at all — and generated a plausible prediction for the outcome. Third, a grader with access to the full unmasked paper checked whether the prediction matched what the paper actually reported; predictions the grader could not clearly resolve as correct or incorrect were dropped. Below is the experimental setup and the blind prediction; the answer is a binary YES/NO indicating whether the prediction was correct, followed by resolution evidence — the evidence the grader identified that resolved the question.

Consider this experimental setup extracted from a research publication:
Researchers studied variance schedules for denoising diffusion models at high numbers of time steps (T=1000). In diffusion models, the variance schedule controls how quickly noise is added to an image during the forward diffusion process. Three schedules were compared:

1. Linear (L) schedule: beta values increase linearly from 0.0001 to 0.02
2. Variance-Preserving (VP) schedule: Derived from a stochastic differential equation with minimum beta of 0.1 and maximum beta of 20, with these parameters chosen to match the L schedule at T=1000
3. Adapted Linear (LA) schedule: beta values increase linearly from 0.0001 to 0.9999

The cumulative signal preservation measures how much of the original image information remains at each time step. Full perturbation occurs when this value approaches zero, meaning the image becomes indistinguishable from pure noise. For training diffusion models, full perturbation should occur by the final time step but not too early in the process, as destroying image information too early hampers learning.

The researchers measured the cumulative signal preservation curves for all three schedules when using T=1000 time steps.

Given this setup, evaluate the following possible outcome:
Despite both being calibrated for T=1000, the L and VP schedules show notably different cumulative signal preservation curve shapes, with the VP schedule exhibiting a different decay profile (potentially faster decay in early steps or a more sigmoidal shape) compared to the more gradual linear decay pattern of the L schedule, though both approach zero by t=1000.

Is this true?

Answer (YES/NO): NO